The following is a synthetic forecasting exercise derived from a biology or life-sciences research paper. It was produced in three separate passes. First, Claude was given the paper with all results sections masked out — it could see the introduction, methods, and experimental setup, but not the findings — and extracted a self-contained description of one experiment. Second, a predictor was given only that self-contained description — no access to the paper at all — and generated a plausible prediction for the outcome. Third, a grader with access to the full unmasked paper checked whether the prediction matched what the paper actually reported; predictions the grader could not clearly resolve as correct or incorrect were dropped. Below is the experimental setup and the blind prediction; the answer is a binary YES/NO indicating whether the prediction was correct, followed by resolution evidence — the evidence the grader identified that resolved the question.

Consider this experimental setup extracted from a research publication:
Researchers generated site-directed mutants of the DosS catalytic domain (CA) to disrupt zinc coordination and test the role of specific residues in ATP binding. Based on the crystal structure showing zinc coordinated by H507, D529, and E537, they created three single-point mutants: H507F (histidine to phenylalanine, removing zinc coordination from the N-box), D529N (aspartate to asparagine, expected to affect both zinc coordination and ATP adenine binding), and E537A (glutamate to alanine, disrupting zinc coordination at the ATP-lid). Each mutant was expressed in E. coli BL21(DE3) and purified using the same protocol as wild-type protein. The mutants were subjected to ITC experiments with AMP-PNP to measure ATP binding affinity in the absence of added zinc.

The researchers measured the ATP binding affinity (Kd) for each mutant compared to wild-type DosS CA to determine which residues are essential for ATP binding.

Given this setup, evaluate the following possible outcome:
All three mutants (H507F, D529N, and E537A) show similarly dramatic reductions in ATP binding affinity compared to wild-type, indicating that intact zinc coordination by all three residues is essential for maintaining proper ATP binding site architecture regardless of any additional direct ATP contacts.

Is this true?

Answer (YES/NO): NO